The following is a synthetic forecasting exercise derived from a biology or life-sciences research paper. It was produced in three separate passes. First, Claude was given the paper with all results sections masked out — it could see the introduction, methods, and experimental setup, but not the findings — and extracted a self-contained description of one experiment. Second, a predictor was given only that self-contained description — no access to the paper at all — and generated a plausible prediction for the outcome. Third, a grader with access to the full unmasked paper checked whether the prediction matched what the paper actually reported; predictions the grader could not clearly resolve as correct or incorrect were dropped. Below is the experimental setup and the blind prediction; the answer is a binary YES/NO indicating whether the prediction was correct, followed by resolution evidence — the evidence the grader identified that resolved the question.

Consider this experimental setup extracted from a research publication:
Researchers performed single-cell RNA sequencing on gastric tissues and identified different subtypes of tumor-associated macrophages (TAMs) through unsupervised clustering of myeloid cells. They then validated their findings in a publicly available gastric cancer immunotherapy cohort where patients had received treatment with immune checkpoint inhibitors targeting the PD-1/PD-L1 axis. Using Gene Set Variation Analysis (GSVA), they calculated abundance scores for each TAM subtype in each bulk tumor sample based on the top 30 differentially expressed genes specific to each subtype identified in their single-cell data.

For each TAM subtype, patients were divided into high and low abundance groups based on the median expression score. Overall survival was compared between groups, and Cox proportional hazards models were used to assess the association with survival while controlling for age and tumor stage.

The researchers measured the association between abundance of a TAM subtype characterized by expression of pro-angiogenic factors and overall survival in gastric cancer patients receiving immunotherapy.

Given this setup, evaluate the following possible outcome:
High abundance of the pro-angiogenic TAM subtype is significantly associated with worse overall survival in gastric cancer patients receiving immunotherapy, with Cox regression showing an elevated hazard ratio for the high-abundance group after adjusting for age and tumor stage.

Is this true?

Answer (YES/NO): YES